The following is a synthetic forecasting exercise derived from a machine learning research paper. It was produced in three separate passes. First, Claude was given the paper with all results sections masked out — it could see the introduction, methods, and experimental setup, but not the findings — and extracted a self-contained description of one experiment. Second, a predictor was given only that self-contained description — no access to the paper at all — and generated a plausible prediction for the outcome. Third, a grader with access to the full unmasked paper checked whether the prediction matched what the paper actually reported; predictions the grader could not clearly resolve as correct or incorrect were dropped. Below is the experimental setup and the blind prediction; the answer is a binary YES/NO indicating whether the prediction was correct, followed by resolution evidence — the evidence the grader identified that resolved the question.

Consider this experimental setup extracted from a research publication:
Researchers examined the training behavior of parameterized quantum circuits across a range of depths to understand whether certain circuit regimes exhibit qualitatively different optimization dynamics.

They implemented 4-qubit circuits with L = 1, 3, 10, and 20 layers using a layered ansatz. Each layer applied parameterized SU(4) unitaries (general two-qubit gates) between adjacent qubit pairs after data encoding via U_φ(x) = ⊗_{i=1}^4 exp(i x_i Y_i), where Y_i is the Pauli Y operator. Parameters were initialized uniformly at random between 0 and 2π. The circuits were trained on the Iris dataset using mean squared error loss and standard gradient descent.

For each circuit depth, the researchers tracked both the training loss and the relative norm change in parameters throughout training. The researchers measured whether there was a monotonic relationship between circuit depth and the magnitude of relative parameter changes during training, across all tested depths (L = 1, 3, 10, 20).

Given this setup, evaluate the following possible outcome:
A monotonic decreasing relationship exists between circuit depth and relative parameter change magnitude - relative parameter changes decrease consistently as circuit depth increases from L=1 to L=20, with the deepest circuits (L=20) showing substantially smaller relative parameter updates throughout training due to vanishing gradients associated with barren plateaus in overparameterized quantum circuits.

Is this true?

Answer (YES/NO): YES